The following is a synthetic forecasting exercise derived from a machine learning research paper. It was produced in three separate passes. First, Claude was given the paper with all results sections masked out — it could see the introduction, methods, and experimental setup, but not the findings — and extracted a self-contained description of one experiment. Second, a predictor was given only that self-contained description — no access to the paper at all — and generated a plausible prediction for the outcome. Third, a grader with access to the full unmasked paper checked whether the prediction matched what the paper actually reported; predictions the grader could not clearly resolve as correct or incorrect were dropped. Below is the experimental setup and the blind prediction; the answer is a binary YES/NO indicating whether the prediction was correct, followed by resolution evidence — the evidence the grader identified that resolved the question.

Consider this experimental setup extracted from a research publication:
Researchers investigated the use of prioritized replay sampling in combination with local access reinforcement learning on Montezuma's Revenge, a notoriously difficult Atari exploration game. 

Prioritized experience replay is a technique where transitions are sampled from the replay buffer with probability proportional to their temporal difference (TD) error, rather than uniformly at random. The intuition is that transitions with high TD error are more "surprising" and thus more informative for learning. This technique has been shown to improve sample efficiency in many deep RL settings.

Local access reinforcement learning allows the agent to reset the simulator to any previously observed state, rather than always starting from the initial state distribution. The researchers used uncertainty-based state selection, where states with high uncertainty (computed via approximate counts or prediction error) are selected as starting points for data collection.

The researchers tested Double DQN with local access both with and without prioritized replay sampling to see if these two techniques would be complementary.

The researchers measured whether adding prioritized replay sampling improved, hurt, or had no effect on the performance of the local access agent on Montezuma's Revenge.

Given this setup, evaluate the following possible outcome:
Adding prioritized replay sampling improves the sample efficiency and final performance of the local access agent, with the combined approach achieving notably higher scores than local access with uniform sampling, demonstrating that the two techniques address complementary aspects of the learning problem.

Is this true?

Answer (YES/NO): NO